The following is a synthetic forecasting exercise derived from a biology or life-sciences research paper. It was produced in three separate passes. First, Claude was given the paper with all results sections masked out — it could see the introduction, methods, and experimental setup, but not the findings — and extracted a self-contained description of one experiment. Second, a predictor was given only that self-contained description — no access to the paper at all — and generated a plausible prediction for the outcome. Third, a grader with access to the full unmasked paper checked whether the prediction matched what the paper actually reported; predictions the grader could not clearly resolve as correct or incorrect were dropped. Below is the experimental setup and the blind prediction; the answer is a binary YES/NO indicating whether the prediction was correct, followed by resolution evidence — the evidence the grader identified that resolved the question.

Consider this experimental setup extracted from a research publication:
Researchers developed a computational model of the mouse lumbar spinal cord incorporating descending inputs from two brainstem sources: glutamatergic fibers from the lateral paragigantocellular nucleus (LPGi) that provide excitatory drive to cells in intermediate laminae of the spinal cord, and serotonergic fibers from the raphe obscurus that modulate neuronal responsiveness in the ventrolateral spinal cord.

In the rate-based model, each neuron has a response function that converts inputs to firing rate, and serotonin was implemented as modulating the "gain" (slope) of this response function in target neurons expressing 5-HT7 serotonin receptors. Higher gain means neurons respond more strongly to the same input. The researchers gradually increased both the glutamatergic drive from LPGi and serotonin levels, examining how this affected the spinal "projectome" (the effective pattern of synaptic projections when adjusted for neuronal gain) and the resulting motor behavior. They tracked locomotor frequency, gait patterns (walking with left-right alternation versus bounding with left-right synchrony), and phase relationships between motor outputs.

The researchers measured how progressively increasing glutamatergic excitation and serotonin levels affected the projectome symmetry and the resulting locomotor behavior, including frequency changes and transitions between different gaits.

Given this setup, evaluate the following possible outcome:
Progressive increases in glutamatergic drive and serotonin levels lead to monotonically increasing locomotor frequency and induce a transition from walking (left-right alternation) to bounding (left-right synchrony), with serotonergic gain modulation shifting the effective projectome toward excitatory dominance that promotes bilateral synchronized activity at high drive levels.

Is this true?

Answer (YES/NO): NO